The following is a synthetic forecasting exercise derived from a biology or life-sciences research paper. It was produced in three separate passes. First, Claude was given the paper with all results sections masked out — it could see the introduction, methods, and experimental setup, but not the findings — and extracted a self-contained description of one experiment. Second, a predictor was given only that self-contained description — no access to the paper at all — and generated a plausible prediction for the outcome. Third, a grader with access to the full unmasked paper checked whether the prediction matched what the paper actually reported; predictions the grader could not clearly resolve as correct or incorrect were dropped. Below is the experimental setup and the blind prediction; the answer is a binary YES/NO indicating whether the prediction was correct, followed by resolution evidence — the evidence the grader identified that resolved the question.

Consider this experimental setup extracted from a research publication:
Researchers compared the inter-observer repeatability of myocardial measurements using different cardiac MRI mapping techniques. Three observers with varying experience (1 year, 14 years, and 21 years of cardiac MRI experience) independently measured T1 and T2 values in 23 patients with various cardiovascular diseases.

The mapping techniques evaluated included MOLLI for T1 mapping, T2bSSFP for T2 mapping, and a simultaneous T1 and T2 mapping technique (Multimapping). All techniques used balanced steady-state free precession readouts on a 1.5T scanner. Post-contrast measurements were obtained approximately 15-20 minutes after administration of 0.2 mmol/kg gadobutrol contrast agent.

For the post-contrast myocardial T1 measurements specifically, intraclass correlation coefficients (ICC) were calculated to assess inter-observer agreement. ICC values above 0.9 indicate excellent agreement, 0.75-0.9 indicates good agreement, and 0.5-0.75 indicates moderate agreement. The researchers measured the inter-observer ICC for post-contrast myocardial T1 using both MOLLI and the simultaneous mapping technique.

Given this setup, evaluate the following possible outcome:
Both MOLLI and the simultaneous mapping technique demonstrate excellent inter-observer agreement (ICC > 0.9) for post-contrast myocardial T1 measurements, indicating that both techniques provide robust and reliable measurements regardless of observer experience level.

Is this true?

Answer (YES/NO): NO